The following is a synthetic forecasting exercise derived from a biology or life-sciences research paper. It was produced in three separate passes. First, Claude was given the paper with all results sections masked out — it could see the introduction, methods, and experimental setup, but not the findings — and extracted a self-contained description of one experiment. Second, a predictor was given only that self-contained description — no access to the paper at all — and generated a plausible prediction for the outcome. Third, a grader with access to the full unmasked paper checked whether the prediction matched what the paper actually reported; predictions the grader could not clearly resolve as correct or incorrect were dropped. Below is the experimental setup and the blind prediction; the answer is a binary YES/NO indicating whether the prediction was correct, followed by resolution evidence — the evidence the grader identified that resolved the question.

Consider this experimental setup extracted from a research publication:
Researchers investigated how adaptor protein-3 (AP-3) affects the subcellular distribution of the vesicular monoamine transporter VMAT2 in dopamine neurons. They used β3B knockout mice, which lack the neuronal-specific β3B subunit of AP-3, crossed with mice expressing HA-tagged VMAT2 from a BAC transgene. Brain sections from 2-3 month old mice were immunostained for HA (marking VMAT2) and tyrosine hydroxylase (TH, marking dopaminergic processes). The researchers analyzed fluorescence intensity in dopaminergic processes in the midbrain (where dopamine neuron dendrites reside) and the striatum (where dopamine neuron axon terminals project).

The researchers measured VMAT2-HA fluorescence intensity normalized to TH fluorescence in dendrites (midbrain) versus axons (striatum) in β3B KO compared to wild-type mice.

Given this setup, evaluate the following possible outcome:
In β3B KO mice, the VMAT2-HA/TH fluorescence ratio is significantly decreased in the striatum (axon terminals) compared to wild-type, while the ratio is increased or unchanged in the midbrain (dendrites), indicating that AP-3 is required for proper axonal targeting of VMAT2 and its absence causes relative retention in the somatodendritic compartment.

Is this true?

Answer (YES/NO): YES